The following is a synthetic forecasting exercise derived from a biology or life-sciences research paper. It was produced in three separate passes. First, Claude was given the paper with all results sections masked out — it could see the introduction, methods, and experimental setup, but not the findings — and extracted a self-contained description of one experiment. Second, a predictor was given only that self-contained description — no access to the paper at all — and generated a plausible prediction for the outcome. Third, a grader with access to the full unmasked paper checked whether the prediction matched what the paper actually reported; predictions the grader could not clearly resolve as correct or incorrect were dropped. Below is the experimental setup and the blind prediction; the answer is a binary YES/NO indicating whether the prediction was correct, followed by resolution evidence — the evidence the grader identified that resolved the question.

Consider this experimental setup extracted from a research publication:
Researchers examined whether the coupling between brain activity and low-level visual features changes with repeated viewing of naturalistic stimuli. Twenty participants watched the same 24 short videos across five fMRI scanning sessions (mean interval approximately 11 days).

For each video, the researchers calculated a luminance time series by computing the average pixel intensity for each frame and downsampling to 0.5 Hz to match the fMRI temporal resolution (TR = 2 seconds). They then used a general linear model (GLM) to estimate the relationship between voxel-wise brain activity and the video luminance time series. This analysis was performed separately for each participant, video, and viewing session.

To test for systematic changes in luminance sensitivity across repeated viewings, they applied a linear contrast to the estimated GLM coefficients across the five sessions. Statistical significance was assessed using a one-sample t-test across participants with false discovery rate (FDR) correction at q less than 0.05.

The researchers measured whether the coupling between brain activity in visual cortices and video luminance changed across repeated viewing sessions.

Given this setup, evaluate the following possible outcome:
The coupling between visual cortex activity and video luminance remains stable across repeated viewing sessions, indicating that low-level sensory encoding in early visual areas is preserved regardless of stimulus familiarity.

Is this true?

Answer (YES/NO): NO